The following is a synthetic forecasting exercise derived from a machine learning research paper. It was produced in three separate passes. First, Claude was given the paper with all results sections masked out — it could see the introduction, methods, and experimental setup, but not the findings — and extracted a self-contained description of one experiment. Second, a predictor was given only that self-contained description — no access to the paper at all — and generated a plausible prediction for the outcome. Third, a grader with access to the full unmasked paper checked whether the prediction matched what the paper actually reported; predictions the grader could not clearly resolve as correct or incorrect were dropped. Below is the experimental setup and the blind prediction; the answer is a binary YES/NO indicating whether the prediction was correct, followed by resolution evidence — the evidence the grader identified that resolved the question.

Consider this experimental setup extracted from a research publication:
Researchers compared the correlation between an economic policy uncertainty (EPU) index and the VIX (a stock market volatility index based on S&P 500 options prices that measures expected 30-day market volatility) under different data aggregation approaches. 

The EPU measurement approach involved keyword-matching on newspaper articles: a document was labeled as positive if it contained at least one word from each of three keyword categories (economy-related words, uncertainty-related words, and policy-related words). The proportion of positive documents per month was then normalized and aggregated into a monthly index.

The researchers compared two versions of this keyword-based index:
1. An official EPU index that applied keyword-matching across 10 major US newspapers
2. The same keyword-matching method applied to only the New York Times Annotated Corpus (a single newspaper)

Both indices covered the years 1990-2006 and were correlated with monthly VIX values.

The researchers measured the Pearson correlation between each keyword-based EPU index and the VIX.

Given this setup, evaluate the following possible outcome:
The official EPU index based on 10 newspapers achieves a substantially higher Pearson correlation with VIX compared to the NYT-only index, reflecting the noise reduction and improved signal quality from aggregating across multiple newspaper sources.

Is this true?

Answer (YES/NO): YES